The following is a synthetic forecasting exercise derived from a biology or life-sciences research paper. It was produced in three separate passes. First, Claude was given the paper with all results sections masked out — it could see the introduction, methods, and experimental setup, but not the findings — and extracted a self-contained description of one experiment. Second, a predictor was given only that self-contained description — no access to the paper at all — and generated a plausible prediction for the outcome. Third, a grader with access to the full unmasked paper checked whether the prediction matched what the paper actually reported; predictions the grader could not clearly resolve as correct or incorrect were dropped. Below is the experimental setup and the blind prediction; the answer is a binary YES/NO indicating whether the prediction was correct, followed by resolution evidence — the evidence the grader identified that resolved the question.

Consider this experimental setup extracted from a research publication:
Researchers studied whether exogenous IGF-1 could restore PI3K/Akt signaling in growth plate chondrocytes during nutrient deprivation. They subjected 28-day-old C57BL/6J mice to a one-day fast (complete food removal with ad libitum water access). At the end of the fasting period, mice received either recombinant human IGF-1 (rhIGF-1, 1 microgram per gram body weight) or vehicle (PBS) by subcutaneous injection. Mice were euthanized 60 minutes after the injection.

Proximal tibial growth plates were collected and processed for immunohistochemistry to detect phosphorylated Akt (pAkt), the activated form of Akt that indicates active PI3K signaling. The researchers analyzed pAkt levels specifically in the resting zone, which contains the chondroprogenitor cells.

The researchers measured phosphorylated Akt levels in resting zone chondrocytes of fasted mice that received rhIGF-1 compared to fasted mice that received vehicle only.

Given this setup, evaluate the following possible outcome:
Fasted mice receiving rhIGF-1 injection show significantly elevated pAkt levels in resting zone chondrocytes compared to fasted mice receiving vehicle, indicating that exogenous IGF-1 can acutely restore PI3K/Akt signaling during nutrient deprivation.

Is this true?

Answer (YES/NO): YES